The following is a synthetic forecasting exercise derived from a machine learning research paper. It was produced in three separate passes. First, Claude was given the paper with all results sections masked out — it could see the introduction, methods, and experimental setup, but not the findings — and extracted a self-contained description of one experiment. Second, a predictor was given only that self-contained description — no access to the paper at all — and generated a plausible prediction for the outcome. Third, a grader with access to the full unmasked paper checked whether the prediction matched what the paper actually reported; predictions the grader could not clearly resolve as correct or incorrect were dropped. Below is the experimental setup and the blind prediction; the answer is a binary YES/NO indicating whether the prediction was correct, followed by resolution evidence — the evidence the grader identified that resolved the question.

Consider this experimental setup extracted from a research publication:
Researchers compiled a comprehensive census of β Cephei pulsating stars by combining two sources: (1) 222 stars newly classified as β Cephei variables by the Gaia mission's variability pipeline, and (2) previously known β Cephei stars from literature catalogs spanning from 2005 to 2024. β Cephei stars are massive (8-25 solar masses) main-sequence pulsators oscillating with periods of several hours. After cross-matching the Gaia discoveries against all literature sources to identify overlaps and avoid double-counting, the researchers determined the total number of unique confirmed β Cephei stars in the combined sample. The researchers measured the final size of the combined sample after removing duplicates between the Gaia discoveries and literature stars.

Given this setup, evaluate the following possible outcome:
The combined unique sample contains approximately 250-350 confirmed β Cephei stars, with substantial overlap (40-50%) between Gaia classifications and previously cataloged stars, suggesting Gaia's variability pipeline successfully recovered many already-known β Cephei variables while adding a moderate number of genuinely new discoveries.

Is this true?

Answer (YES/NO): NO